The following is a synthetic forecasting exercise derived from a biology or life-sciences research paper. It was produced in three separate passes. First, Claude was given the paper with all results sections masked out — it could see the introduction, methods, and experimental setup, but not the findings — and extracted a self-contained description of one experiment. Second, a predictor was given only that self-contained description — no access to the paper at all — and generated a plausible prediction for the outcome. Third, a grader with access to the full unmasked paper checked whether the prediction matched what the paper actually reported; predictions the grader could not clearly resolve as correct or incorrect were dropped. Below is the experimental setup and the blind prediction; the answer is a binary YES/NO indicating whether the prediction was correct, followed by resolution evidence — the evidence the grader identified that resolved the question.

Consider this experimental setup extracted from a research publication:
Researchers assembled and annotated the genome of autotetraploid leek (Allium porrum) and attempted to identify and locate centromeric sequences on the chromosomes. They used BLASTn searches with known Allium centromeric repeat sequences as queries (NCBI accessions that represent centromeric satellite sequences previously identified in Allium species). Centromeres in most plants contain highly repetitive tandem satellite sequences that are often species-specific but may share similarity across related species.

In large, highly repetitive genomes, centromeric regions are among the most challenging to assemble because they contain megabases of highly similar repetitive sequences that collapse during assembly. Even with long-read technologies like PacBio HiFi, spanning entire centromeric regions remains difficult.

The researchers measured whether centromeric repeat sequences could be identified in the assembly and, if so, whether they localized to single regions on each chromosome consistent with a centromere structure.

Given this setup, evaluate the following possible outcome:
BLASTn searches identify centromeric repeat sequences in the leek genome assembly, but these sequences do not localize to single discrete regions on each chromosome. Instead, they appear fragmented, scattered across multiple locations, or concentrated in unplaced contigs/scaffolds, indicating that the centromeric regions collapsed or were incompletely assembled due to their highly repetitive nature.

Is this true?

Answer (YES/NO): NO